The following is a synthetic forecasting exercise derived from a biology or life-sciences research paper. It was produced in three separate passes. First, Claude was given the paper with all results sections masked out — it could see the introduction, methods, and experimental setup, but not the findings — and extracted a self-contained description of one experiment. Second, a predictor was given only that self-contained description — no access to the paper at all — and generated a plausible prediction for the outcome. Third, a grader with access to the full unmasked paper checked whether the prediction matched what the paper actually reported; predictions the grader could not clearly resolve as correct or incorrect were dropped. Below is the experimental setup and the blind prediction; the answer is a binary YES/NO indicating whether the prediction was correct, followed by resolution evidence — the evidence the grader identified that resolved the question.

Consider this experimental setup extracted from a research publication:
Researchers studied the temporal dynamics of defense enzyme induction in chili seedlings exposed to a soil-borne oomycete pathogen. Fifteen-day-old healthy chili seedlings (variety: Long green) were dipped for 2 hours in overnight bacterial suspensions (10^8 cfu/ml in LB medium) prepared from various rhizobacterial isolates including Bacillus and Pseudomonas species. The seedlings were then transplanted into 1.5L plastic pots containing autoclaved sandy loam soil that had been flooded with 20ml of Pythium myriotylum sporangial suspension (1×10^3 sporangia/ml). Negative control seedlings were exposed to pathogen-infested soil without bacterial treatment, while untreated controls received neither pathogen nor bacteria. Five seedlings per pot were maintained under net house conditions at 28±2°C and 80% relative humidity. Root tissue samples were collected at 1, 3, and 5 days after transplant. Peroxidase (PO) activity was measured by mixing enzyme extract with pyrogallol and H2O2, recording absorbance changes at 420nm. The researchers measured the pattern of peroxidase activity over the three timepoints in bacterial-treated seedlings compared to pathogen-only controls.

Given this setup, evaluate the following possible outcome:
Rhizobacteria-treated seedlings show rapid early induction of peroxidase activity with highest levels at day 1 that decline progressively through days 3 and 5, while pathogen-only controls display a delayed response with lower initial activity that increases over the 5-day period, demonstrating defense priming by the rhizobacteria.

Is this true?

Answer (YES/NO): NO